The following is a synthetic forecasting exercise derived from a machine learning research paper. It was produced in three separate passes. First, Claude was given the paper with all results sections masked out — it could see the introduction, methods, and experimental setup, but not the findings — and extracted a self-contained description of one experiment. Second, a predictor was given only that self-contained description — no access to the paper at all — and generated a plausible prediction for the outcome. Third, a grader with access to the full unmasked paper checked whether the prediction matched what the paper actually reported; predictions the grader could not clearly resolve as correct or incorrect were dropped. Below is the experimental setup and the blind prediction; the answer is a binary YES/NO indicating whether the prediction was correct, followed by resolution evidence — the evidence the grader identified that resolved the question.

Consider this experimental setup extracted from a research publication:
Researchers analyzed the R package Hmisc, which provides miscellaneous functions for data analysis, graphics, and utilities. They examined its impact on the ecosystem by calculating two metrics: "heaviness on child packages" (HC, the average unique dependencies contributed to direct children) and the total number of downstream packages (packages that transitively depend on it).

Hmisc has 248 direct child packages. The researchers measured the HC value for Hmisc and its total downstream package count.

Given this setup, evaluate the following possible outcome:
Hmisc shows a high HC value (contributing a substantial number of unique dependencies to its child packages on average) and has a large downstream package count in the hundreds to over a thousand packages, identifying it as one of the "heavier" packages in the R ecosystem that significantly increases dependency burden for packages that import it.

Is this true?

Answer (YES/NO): YES